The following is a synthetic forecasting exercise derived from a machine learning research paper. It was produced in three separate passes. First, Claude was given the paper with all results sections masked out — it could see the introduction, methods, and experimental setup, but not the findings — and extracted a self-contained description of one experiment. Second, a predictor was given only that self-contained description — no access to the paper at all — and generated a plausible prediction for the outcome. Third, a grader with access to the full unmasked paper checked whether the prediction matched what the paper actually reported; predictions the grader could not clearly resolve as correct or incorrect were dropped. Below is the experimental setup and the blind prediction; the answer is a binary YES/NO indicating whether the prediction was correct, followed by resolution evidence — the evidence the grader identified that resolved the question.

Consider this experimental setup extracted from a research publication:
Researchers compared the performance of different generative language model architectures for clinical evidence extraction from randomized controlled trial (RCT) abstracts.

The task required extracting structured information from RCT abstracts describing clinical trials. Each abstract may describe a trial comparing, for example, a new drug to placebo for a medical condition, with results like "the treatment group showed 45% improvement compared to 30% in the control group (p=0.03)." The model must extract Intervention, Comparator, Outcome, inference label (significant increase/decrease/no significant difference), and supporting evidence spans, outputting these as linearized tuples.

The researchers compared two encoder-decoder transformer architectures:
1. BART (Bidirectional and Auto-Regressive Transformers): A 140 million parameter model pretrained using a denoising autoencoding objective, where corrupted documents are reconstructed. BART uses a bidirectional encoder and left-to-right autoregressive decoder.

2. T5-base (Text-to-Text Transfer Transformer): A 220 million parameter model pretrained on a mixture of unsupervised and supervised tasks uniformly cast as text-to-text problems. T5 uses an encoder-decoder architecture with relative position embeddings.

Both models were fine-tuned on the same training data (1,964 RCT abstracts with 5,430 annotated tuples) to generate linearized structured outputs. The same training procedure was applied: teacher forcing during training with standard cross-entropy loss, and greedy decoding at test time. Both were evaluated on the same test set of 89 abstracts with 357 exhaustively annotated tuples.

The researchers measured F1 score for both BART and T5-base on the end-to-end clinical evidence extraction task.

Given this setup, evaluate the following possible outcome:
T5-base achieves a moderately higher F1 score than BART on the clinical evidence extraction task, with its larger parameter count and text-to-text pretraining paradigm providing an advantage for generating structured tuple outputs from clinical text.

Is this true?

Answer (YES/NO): YES